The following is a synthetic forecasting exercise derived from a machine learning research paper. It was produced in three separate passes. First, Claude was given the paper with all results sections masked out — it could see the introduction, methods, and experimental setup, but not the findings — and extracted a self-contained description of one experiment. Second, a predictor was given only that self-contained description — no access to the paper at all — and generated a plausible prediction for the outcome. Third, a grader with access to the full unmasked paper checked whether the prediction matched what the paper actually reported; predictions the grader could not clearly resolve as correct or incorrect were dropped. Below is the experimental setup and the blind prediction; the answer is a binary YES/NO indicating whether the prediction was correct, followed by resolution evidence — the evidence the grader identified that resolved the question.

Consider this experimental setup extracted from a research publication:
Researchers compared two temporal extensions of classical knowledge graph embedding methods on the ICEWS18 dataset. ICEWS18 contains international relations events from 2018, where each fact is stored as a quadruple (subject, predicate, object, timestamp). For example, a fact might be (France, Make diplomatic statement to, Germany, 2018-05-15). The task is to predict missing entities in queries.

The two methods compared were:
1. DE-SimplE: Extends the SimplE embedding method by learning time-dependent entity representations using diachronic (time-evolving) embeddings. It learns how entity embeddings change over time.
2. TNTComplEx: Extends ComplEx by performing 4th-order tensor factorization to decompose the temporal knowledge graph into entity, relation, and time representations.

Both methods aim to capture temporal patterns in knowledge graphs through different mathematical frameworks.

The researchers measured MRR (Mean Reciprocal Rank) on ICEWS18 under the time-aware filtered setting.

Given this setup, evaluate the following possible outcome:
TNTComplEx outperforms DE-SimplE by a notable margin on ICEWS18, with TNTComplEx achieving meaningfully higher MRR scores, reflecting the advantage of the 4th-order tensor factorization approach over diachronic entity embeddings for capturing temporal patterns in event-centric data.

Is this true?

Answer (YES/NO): NO